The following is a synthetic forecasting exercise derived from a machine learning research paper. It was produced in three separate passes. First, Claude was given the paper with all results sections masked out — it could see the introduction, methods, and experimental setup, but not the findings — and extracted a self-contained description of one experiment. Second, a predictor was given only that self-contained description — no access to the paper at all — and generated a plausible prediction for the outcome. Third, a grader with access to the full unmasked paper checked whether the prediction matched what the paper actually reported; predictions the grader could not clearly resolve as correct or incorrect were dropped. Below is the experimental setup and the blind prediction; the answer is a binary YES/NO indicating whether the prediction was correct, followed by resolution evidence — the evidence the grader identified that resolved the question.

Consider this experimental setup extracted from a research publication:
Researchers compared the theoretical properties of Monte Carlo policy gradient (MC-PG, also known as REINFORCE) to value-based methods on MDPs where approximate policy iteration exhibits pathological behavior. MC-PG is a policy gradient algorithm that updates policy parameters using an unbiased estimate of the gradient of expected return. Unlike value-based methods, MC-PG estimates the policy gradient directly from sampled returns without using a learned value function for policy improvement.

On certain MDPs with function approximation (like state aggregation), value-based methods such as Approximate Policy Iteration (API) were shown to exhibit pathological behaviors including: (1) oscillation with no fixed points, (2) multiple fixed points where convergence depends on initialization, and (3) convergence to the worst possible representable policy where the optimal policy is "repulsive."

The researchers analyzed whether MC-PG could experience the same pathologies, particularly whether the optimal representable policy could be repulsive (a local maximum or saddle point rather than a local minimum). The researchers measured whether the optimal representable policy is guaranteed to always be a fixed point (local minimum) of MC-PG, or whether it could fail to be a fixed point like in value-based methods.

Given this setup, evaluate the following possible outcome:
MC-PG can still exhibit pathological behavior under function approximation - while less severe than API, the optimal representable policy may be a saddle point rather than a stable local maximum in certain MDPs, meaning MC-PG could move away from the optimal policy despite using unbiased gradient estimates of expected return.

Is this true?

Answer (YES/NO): NO